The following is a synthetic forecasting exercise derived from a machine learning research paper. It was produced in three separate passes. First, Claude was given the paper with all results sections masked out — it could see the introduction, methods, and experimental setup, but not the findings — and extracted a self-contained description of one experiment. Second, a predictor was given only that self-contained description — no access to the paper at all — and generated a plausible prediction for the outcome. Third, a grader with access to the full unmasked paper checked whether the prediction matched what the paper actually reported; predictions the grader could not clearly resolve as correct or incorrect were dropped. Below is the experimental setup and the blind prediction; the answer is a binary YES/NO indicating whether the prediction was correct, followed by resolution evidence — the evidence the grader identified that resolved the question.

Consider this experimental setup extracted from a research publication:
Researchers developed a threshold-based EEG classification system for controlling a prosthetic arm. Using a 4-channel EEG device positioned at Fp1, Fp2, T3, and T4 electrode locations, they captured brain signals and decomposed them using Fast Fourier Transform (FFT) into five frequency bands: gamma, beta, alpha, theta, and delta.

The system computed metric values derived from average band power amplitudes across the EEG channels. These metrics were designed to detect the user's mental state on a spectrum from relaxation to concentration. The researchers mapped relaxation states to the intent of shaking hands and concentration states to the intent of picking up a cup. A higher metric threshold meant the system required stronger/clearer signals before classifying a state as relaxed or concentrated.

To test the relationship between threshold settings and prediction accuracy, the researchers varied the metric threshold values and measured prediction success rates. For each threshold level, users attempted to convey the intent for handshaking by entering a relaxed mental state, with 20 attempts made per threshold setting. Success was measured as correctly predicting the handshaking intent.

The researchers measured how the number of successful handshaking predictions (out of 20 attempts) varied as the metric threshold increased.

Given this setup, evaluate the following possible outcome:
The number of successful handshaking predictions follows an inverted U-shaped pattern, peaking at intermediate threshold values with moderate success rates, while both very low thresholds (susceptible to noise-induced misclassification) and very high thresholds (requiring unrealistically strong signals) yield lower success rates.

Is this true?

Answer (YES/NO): NO